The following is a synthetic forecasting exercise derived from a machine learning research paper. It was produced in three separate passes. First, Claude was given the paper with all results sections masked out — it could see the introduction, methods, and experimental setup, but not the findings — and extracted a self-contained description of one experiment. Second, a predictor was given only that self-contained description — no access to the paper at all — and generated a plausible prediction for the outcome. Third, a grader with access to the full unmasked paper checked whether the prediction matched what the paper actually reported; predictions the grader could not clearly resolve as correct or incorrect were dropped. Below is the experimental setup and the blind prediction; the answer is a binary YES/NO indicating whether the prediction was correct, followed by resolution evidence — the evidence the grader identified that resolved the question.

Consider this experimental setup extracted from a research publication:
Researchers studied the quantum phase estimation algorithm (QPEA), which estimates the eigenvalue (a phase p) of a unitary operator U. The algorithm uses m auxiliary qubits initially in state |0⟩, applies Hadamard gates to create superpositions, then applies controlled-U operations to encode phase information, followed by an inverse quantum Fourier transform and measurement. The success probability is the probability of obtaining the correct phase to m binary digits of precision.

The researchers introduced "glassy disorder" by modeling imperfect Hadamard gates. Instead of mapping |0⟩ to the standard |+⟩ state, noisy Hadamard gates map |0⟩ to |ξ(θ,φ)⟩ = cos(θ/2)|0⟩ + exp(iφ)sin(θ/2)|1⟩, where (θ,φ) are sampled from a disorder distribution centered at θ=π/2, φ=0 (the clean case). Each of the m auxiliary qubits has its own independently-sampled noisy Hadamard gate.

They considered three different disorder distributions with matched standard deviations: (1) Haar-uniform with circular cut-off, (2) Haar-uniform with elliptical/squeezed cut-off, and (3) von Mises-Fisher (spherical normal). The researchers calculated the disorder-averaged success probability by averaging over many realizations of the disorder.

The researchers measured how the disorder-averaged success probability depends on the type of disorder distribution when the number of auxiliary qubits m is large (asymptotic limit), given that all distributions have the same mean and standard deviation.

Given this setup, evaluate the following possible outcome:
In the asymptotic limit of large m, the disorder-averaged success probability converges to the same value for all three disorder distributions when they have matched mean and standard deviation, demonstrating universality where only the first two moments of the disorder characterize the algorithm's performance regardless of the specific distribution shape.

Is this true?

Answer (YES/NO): YES